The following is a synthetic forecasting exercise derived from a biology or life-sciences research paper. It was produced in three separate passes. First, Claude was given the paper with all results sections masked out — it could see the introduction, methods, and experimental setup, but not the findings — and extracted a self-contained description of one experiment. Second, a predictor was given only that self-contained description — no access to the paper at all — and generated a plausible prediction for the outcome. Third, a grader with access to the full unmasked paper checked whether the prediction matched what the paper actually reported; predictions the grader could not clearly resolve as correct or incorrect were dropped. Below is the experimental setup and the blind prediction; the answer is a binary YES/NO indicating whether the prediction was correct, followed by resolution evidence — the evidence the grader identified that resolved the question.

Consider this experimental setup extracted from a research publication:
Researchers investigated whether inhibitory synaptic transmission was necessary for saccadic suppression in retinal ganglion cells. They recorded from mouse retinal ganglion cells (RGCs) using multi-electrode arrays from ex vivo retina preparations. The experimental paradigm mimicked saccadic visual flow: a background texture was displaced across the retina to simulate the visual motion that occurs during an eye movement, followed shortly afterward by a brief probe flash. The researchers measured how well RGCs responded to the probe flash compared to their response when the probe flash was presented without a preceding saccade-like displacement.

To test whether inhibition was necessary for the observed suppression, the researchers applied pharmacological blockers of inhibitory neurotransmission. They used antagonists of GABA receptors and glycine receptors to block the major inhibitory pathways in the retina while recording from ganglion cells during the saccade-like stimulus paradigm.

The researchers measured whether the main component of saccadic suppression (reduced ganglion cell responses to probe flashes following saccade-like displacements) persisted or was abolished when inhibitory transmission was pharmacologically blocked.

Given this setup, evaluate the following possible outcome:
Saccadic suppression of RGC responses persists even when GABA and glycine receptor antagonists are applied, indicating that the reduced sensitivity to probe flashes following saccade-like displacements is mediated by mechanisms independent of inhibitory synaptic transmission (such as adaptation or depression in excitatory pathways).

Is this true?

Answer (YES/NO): YES